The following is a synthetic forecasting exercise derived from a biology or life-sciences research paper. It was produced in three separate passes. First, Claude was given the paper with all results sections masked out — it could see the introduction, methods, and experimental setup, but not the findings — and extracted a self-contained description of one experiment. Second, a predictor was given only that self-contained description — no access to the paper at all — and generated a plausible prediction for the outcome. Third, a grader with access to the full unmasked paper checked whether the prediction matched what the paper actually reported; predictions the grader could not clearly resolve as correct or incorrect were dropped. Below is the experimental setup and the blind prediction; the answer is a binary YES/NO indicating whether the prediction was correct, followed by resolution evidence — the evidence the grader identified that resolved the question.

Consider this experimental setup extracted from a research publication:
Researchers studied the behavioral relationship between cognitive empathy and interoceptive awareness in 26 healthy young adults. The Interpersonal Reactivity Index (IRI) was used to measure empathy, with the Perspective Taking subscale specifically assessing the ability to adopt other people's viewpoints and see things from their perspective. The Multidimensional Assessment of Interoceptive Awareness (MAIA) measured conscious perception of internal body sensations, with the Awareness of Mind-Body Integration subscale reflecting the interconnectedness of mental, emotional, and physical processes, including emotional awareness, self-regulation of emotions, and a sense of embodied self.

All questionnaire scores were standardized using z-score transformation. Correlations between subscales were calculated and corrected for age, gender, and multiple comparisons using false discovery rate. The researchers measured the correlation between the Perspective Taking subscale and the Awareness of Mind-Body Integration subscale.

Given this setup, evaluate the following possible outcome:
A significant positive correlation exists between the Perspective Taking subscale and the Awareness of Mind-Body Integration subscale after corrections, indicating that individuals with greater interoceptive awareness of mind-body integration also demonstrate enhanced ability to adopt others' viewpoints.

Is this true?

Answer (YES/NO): YES